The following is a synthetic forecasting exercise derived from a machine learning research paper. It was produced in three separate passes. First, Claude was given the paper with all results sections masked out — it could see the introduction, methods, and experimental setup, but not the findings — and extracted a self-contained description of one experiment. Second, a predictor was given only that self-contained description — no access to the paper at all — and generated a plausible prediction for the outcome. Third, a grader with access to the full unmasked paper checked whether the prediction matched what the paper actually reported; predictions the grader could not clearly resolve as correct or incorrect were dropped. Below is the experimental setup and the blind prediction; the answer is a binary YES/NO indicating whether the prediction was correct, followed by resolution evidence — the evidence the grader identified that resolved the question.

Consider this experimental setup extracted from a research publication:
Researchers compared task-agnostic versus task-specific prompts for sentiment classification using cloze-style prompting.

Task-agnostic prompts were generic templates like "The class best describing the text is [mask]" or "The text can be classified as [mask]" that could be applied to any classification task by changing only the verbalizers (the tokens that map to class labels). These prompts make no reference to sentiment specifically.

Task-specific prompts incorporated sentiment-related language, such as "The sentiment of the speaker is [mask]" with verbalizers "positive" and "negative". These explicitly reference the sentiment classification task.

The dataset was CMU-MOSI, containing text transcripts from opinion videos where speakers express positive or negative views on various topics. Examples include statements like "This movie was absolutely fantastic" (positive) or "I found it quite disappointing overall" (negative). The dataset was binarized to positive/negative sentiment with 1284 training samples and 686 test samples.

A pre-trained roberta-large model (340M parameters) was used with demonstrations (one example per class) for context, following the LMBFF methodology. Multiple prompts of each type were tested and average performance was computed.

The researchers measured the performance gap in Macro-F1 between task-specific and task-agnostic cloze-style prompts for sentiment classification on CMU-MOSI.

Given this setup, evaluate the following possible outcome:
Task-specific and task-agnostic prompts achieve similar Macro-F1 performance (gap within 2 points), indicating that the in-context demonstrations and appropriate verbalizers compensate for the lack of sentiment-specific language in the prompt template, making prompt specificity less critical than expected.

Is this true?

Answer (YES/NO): YES